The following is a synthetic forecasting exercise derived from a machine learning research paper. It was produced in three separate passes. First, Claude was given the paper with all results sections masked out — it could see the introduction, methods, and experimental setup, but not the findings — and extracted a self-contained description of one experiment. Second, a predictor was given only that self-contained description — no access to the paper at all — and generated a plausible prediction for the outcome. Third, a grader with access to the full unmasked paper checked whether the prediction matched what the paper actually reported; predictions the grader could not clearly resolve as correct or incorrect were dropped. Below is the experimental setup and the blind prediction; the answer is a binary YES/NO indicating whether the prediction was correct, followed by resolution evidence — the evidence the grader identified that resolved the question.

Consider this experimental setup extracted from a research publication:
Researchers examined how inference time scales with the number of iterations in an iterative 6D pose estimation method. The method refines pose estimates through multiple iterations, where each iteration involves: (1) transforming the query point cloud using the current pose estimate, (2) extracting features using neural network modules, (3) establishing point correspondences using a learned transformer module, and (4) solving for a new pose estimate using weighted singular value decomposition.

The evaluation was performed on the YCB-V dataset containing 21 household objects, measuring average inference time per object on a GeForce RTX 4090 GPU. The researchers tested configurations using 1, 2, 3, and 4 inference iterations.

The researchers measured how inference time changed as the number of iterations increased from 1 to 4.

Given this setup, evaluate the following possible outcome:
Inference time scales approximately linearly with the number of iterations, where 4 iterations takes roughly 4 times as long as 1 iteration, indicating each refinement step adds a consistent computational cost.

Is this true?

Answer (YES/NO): NO